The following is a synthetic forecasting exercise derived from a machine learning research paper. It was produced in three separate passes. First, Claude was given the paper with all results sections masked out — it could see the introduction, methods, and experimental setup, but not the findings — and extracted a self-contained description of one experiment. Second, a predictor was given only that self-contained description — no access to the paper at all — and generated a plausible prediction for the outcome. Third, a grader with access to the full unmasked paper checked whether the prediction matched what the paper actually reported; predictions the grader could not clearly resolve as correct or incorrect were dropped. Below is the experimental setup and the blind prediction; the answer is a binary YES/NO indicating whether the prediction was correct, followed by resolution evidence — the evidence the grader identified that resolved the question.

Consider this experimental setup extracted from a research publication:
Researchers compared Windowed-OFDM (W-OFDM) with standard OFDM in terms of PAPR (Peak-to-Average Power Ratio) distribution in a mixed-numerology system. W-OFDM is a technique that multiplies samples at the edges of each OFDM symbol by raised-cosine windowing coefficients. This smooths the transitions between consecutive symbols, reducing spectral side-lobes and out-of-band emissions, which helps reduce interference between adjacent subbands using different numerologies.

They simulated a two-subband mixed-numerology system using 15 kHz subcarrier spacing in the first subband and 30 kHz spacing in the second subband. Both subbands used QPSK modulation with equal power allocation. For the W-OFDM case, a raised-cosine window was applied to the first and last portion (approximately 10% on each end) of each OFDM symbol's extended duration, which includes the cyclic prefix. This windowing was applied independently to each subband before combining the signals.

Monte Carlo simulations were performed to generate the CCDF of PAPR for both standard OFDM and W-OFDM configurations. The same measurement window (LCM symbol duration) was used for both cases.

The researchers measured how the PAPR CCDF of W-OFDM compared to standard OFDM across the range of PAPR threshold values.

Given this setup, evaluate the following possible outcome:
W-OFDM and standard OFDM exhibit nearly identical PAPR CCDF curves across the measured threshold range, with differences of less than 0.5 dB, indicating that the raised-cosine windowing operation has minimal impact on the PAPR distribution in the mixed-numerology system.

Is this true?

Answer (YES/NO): YES